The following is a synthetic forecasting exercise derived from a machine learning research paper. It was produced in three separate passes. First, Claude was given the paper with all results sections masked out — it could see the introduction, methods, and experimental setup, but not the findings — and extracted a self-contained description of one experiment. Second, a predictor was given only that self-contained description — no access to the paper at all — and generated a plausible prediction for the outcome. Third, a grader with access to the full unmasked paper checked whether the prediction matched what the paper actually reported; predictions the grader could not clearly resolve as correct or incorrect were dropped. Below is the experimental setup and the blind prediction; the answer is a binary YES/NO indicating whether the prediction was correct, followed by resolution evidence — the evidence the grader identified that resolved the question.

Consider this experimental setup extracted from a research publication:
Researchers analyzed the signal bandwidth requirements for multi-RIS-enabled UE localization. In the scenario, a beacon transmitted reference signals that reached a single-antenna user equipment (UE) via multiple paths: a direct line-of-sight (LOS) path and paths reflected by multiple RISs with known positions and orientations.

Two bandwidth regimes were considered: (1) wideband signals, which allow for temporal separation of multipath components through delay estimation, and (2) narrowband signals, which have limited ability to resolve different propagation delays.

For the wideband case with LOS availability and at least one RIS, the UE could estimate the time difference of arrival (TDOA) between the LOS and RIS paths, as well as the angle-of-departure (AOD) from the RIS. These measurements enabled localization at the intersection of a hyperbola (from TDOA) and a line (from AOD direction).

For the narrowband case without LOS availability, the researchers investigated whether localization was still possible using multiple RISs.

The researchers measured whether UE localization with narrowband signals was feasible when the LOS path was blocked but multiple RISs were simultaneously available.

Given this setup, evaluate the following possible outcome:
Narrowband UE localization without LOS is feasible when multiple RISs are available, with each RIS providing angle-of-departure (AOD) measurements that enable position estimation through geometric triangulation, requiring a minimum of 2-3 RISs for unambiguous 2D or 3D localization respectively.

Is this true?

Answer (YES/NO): YES